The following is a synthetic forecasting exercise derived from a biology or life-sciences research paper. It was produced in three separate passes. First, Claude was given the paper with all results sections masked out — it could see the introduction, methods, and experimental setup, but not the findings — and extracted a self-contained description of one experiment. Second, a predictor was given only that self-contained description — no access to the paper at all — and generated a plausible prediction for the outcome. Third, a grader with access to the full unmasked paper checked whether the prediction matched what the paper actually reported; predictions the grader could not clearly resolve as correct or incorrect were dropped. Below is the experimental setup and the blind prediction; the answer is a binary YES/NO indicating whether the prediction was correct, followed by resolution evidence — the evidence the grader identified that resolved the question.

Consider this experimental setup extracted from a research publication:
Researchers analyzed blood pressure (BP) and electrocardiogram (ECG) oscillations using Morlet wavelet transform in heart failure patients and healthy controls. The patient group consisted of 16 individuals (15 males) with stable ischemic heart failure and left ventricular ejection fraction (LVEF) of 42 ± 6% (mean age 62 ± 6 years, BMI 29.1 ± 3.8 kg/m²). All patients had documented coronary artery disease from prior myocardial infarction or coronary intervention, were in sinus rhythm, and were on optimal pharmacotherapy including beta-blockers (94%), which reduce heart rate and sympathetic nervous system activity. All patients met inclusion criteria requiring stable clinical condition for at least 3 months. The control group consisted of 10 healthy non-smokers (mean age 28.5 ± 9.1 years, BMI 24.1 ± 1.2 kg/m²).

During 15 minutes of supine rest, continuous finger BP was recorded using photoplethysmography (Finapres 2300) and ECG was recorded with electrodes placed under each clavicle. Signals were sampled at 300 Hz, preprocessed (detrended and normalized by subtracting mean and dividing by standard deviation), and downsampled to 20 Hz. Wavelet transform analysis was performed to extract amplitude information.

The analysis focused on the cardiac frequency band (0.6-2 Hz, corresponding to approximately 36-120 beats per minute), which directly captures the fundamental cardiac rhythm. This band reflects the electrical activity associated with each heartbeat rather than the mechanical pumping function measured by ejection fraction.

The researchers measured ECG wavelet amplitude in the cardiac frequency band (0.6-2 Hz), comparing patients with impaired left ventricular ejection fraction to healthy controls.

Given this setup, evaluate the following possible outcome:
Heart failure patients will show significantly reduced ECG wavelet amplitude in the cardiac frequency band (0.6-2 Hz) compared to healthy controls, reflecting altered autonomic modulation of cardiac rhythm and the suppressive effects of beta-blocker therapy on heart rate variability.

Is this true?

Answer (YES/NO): YES